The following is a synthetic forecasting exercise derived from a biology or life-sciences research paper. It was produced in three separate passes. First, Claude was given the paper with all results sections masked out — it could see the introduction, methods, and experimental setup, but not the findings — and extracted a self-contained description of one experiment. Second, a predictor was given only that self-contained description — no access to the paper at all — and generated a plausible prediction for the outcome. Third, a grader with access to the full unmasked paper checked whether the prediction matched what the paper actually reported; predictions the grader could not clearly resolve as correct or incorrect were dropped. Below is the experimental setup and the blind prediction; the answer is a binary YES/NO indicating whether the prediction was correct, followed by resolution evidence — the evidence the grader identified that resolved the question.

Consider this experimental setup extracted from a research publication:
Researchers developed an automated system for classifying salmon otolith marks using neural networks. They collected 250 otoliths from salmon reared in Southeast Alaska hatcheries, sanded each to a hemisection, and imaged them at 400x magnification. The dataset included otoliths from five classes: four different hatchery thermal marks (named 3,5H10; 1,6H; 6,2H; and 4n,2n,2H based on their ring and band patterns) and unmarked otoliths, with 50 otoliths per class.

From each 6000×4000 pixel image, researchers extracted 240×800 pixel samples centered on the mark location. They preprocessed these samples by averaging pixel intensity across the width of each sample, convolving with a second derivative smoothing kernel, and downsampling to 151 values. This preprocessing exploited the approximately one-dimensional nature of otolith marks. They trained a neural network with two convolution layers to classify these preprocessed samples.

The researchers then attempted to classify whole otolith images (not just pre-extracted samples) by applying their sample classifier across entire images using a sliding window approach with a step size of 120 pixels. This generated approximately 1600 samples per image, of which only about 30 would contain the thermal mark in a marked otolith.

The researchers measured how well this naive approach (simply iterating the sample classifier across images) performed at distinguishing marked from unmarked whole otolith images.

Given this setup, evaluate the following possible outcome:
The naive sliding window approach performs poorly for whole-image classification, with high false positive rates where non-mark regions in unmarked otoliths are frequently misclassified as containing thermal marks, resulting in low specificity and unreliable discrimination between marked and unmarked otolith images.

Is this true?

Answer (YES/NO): YES